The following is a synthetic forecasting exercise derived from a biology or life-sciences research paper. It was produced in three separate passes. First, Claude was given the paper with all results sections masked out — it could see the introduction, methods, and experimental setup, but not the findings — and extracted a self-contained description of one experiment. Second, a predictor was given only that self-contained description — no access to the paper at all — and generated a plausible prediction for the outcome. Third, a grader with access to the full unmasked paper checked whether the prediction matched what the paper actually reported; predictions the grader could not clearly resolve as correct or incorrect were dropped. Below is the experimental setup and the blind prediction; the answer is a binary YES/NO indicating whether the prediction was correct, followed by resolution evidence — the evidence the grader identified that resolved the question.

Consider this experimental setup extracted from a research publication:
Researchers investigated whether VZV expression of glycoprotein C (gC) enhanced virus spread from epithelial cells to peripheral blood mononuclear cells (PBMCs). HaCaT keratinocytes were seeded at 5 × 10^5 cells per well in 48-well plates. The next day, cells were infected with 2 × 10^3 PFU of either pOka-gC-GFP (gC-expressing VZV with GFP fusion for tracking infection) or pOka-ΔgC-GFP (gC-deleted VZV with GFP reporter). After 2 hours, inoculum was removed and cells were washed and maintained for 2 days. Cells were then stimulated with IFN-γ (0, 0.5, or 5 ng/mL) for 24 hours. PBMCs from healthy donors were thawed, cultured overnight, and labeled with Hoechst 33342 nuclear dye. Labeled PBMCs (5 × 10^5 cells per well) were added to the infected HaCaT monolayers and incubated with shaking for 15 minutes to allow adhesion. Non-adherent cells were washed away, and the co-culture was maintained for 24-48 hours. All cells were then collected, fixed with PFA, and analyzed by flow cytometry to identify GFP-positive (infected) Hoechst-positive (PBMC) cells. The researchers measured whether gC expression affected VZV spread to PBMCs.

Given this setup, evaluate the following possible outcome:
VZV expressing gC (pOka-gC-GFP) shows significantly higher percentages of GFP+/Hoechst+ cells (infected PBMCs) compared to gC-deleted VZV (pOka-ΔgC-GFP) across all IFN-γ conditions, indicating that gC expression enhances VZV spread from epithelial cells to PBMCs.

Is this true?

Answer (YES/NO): YES